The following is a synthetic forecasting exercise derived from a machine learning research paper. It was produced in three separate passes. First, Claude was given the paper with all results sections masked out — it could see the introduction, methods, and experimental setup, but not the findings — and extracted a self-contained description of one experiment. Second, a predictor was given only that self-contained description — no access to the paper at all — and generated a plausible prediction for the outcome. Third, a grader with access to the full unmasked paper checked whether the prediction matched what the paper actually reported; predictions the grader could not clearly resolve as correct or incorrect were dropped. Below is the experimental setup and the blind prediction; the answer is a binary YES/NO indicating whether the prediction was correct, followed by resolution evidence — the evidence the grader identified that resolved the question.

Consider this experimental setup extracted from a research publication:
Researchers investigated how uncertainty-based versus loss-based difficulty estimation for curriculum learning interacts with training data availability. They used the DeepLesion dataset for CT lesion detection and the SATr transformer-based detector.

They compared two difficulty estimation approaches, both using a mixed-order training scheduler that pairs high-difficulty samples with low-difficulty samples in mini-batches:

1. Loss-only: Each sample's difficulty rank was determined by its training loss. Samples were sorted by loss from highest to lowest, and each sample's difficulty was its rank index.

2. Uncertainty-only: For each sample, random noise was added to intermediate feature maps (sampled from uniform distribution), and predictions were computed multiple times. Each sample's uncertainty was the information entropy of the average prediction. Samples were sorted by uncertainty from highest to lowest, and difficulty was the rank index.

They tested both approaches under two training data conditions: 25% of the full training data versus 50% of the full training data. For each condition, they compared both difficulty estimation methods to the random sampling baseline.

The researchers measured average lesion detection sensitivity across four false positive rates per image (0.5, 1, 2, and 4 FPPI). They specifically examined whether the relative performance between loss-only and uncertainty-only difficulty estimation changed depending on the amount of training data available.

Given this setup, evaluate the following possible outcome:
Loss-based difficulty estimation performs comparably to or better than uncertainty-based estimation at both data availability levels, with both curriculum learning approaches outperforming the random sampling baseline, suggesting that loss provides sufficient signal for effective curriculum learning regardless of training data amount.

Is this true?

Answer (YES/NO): NO